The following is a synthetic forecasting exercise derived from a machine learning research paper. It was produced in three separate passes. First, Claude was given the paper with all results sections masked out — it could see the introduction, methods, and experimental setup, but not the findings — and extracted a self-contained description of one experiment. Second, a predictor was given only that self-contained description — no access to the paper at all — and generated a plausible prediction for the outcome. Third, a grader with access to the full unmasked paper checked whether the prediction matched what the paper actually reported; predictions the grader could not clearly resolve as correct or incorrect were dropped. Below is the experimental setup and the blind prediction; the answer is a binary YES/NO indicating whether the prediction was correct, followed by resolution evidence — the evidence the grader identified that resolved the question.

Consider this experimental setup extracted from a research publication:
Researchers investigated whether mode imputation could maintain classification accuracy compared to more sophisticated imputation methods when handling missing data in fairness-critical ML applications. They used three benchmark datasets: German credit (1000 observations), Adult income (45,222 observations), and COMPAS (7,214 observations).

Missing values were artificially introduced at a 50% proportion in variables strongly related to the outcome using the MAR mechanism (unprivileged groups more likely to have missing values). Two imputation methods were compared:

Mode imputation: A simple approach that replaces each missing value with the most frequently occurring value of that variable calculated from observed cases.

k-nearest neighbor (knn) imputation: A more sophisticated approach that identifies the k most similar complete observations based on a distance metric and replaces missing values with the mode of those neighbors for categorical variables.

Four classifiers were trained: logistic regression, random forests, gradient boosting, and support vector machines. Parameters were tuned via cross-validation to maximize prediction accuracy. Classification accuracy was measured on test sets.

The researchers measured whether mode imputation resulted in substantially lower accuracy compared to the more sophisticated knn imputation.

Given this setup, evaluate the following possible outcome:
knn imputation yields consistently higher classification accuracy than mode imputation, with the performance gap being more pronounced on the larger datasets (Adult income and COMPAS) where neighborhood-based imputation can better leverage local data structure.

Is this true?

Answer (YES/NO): NO